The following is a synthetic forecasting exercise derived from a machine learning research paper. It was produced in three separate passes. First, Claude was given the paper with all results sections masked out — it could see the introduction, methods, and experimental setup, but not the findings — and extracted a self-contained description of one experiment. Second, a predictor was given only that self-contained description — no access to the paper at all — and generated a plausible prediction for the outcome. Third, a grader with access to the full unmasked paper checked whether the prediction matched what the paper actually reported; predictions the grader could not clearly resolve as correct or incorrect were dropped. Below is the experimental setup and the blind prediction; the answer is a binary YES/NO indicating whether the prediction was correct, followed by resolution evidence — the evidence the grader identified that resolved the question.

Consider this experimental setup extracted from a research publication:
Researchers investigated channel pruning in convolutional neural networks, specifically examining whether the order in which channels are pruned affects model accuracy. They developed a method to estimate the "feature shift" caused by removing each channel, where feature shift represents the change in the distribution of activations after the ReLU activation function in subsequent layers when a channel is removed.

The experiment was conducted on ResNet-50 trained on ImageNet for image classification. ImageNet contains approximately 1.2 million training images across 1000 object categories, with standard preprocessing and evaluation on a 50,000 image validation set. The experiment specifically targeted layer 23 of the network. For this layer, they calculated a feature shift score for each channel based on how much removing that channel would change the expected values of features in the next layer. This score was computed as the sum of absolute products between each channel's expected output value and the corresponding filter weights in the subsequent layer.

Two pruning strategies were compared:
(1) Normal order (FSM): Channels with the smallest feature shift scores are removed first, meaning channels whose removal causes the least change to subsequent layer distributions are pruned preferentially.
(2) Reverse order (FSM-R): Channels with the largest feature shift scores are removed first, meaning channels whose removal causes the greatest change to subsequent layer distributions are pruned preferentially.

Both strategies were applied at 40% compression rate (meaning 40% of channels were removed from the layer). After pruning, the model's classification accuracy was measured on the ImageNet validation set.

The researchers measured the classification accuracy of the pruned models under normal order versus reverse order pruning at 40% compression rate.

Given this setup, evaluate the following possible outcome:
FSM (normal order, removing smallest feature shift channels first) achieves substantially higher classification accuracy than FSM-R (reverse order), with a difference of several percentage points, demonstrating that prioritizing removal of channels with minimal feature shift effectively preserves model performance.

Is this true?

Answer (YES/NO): YES